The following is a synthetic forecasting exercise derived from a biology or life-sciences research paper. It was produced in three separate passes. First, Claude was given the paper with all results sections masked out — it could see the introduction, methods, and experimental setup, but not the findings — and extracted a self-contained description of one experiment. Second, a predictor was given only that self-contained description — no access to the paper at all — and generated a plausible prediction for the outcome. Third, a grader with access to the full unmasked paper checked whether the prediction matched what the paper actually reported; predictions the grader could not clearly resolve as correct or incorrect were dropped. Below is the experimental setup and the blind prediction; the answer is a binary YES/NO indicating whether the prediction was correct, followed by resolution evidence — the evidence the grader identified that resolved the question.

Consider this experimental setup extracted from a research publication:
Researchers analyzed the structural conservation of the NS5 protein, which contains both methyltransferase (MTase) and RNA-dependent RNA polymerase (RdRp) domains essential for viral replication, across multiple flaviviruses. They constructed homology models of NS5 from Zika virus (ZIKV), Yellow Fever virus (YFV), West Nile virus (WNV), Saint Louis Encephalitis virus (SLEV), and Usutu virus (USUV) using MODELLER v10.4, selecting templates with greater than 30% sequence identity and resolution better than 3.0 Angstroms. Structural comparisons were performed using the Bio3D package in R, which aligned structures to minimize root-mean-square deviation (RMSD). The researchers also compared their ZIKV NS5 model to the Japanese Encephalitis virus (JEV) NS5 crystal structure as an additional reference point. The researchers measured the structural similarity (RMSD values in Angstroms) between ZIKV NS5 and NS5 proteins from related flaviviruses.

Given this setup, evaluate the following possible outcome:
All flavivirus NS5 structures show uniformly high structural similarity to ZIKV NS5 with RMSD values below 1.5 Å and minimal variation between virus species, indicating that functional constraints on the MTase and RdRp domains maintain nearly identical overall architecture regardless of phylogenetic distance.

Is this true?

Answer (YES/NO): NO